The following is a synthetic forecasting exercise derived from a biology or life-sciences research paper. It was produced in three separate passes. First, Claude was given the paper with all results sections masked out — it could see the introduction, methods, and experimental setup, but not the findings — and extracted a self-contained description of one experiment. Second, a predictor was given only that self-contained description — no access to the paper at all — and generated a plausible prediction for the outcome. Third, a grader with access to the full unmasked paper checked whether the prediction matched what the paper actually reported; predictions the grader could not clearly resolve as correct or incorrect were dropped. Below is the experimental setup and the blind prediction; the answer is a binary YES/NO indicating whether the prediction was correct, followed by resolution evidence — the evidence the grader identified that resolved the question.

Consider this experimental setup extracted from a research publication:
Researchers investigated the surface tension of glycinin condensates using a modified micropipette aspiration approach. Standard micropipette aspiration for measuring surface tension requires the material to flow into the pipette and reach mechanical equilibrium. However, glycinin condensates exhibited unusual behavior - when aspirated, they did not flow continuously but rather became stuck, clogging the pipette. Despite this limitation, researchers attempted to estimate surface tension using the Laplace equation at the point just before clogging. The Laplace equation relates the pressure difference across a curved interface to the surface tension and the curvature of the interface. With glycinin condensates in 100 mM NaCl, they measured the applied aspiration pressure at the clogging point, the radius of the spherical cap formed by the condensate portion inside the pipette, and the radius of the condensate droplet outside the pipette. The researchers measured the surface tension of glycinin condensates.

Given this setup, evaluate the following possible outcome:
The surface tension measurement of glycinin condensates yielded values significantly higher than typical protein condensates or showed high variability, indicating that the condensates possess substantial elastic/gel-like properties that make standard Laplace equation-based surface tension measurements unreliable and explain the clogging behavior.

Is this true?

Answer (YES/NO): NO